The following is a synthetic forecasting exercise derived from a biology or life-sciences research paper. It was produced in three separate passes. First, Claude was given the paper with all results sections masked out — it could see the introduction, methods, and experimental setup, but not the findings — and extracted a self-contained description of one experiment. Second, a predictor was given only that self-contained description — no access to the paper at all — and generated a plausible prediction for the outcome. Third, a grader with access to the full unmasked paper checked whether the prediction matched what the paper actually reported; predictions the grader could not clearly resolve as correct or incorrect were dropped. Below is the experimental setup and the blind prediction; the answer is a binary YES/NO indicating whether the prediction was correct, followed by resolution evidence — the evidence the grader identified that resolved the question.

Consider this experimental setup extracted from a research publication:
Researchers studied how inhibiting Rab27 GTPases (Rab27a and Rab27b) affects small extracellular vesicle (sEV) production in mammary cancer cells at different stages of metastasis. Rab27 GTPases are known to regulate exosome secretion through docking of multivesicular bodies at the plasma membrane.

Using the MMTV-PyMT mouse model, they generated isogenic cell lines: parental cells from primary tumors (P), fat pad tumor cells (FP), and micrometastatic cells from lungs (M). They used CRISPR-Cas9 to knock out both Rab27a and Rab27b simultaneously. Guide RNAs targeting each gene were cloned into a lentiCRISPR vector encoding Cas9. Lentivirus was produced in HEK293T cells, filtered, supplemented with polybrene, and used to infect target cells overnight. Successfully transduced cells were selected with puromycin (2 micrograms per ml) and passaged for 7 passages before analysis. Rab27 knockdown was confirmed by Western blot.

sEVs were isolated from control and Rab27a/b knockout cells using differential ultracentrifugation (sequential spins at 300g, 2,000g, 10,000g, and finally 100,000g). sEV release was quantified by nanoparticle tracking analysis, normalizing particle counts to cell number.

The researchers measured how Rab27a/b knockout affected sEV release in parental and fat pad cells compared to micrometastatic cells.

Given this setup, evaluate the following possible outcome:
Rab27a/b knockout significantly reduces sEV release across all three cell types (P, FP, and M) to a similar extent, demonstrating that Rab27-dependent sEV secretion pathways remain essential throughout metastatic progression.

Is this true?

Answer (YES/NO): NO